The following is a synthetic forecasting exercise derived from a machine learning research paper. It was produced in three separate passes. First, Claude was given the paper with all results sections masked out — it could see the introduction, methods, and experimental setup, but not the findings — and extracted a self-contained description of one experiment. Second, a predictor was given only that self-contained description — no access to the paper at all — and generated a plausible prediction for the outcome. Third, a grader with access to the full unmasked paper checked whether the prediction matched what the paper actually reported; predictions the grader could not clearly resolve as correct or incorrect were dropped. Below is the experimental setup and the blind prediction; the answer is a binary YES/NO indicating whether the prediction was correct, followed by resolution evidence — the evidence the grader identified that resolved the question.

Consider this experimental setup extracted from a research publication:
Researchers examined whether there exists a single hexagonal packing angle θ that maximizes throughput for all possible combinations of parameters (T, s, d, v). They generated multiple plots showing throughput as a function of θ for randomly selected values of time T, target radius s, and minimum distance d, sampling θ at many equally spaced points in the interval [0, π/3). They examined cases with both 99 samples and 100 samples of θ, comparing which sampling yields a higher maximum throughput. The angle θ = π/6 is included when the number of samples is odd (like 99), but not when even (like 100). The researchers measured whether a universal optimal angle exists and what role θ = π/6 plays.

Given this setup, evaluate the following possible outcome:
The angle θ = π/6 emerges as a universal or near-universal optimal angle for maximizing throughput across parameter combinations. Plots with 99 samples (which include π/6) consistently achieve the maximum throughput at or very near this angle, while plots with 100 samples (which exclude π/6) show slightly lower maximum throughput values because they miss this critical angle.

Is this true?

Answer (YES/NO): NO